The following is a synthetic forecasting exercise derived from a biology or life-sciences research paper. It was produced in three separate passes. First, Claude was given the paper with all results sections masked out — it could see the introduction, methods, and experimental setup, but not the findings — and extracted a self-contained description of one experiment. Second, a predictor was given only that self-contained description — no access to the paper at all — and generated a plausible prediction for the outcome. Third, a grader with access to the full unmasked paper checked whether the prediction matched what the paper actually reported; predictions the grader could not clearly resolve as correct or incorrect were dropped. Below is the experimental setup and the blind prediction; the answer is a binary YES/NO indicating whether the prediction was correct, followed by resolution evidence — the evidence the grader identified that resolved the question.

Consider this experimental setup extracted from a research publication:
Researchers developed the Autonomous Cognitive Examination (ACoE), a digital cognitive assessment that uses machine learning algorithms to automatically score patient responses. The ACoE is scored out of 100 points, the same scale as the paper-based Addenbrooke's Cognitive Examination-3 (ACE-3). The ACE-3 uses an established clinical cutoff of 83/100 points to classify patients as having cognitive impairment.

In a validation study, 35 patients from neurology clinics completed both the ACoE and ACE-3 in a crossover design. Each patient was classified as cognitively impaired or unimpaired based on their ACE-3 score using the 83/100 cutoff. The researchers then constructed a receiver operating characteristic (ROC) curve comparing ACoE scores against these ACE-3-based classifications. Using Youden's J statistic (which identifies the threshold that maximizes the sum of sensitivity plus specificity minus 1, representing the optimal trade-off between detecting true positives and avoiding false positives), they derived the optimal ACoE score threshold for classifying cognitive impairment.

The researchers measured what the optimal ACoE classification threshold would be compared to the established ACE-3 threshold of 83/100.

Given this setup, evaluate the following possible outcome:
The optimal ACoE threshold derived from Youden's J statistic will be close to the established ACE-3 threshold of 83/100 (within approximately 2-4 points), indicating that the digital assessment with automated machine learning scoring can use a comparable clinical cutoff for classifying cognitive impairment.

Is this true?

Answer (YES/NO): YES